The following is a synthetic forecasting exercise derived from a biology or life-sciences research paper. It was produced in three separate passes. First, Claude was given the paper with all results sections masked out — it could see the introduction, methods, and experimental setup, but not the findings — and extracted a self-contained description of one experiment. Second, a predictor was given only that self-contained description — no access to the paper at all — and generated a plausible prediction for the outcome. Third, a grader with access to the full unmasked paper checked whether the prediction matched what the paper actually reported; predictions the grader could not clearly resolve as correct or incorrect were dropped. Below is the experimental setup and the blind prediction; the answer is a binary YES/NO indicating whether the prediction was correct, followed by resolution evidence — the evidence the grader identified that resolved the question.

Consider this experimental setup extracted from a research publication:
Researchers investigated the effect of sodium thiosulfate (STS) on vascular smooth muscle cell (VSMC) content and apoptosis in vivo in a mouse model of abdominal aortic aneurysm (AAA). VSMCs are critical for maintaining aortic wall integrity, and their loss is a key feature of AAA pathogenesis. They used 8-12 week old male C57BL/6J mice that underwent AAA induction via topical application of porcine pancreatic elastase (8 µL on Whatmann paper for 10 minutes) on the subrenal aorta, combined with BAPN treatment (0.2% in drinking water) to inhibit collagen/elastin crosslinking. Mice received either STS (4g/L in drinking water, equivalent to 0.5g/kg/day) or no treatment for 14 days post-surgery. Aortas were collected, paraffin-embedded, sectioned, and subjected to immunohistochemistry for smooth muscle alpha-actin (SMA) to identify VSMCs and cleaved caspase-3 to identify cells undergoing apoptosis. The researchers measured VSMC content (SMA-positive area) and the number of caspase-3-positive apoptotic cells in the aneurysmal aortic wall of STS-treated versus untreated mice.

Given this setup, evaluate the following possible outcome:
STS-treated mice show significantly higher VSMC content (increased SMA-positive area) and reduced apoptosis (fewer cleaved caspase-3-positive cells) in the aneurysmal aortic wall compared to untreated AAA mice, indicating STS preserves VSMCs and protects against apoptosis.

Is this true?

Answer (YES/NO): NO